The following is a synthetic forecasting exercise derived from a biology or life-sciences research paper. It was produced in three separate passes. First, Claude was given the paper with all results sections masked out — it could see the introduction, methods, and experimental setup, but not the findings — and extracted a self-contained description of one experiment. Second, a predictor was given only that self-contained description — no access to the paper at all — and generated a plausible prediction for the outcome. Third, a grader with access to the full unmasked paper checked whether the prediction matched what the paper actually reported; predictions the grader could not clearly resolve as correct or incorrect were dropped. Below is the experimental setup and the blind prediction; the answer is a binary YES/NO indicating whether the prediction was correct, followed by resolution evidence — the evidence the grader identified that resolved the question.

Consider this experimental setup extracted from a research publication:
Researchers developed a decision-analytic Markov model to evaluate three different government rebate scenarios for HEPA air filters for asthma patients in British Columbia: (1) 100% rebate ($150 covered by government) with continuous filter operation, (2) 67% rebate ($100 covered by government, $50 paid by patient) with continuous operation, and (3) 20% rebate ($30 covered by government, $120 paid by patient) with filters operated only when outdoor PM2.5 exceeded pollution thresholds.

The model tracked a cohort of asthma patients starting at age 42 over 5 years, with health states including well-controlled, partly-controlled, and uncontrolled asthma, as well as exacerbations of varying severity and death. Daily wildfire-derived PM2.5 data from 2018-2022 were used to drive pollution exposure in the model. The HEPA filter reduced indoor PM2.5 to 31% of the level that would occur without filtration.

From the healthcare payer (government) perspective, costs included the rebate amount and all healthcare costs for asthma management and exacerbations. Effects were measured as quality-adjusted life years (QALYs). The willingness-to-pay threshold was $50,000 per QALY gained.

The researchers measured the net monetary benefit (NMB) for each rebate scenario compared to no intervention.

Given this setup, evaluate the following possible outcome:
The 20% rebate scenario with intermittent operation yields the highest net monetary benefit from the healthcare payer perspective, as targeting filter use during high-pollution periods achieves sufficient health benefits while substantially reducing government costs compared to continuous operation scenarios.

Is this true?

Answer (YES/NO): NO